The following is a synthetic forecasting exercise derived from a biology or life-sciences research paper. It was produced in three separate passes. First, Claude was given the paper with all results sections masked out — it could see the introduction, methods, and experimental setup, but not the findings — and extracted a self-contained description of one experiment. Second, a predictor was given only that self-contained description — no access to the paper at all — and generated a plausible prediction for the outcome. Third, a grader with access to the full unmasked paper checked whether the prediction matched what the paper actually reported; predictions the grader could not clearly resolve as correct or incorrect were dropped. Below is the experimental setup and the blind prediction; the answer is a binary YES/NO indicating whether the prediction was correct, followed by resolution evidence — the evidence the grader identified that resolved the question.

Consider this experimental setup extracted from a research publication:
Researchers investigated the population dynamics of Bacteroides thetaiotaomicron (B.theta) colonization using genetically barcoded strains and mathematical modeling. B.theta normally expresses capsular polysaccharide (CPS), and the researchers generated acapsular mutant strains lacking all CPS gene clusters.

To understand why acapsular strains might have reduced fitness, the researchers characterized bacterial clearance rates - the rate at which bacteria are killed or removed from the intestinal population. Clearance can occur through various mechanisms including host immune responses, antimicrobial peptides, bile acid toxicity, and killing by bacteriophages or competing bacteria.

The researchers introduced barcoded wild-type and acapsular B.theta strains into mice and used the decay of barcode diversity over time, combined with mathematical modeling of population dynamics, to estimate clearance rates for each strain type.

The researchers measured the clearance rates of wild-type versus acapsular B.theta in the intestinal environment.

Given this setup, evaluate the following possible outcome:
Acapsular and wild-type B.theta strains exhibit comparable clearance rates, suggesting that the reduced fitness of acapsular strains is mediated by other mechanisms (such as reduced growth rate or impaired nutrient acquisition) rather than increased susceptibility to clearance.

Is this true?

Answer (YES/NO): NO